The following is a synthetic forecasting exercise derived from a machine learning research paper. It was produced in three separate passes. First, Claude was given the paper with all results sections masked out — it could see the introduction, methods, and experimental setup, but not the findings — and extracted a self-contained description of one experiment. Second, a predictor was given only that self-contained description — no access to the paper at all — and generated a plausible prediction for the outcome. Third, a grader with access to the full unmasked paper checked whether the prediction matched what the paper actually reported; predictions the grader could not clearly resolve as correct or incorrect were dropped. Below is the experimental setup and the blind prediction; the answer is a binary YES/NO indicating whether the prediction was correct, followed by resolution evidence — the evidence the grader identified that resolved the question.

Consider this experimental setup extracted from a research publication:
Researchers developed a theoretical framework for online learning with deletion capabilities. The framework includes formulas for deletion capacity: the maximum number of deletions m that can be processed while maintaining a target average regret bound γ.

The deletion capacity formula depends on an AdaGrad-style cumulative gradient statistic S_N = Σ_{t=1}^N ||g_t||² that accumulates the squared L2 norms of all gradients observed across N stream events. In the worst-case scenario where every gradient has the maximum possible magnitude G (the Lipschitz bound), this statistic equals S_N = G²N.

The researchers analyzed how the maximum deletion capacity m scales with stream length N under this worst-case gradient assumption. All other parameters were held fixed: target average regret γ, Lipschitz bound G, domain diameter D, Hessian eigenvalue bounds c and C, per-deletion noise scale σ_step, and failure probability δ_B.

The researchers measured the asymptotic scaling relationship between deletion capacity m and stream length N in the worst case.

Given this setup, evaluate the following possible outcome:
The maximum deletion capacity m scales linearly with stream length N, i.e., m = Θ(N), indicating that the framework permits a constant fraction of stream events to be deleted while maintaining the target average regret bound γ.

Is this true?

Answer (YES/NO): YES